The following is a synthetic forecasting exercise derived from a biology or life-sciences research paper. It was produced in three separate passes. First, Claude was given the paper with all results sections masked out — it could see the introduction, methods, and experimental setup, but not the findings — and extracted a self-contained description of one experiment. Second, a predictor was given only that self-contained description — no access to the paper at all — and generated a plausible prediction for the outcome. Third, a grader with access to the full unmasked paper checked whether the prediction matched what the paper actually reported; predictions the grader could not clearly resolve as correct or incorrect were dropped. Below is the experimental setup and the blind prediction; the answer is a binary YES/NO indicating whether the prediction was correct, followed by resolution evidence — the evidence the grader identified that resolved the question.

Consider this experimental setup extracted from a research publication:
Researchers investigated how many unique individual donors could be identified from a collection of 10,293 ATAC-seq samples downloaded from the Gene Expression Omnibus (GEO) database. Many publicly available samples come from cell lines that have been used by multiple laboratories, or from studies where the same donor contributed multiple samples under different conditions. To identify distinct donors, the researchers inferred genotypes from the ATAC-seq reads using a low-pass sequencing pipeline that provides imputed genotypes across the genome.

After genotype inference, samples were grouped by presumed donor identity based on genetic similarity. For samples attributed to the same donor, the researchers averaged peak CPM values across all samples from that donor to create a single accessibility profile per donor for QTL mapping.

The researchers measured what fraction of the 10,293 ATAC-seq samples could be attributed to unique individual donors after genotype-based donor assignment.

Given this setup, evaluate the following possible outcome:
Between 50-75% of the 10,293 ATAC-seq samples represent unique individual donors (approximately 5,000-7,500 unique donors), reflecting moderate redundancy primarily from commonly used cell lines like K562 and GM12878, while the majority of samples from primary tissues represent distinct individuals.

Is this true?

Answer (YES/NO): NO